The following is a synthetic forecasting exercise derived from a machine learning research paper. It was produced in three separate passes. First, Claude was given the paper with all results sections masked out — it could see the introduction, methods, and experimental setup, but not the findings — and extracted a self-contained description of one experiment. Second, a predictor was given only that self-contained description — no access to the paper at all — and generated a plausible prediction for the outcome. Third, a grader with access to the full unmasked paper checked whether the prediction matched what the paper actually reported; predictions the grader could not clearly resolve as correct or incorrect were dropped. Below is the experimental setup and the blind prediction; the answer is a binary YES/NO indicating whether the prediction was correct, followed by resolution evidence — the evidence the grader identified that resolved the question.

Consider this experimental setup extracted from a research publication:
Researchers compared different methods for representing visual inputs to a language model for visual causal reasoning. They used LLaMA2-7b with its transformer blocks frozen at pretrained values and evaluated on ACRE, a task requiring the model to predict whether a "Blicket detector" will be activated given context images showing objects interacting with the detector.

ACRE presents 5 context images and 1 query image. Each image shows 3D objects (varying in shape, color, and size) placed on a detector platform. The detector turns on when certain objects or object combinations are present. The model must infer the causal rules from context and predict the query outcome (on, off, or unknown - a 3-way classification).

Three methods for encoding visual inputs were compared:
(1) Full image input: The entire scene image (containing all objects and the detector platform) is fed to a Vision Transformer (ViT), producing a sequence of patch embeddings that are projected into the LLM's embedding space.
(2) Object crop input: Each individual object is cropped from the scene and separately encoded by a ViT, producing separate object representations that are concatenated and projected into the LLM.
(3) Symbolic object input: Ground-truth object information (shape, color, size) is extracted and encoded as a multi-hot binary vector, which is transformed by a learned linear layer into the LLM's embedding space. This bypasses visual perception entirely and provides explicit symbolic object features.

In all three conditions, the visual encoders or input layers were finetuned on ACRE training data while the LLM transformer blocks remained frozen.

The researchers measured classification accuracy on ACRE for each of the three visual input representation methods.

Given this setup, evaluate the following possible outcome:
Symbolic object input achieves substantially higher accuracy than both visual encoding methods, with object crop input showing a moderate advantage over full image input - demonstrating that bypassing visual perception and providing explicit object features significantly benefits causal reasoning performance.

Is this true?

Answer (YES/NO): NO